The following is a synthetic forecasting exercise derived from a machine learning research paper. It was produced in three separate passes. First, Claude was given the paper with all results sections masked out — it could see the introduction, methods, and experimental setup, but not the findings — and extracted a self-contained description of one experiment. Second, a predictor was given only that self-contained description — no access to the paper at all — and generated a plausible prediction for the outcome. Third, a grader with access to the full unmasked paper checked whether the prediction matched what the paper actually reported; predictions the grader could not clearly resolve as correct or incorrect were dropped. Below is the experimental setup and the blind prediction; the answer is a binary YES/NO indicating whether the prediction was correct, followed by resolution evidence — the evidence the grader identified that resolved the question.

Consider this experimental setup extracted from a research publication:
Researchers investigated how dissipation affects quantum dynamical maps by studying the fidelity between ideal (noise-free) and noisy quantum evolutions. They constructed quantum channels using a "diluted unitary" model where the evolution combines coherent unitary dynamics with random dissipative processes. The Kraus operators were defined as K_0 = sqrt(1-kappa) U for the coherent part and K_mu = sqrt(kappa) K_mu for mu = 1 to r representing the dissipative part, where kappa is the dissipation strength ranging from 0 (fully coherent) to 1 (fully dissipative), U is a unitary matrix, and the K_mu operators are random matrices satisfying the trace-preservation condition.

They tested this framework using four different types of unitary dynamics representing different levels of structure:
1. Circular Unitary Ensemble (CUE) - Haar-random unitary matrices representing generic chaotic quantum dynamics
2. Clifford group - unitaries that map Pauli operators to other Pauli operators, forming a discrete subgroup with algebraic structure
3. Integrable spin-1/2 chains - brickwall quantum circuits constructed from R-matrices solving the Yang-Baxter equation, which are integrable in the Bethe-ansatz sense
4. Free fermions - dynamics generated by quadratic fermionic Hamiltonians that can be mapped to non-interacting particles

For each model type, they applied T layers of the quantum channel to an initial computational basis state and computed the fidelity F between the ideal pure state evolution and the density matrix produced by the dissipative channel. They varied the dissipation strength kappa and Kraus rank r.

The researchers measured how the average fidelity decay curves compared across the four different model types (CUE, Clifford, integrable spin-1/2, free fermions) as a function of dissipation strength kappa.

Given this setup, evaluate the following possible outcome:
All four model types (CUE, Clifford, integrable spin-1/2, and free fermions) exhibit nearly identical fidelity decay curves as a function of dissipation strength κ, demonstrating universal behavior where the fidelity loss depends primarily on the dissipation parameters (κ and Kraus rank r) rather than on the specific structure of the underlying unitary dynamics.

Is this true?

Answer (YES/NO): NO